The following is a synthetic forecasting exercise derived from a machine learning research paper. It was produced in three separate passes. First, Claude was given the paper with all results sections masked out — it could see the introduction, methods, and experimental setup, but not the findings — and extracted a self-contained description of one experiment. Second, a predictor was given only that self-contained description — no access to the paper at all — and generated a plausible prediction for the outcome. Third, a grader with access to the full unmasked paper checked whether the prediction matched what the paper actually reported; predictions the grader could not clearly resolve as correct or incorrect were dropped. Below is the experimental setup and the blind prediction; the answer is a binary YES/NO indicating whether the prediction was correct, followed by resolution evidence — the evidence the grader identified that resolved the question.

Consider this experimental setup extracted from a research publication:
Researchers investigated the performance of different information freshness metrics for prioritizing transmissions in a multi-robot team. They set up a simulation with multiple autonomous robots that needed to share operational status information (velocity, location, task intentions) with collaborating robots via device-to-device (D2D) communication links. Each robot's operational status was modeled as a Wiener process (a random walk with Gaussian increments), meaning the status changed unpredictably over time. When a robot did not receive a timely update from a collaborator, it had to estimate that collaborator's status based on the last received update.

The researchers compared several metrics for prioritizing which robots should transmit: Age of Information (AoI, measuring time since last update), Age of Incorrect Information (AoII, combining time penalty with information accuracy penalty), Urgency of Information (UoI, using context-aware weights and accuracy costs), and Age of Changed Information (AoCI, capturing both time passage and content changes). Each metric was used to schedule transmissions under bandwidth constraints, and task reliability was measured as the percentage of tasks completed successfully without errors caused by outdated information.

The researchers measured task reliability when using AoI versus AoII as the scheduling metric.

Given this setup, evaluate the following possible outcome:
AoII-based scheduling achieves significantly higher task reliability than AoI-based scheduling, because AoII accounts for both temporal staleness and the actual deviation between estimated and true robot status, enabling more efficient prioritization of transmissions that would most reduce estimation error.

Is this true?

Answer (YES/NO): NO